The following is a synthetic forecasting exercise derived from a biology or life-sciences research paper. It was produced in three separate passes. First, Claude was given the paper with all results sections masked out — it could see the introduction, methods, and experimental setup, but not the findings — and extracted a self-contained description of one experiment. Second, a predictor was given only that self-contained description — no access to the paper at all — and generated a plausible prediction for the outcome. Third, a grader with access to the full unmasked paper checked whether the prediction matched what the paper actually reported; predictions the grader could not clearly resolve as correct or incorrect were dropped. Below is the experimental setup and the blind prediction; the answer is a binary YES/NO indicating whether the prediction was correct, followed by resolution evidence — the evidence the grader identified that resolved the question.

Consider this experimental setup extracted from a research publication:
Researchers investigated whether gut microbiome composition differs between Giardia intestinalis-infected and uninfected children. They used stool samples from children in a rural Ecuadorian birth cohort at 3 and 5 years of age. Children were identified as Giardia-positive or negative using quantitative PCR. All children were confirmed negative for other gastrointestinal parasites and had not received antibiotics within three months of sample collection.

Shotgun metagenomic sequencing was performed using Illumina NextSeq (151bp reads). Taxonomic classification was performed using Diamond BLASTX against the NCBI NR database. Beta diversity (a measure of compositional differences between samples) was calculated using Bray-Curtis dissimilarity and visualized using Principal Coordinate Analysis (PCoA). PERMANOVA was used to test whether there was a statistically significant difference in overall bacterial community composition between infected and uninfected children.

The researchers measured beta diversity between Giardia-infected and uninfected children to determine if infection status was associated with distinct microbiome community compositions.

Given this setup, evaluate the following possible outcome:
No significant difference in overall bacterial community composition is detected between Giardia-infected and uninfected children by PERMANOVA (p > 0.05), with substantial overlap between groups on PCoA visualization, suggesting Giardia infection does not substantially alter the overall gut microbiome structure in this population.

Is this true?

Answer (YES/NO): YES